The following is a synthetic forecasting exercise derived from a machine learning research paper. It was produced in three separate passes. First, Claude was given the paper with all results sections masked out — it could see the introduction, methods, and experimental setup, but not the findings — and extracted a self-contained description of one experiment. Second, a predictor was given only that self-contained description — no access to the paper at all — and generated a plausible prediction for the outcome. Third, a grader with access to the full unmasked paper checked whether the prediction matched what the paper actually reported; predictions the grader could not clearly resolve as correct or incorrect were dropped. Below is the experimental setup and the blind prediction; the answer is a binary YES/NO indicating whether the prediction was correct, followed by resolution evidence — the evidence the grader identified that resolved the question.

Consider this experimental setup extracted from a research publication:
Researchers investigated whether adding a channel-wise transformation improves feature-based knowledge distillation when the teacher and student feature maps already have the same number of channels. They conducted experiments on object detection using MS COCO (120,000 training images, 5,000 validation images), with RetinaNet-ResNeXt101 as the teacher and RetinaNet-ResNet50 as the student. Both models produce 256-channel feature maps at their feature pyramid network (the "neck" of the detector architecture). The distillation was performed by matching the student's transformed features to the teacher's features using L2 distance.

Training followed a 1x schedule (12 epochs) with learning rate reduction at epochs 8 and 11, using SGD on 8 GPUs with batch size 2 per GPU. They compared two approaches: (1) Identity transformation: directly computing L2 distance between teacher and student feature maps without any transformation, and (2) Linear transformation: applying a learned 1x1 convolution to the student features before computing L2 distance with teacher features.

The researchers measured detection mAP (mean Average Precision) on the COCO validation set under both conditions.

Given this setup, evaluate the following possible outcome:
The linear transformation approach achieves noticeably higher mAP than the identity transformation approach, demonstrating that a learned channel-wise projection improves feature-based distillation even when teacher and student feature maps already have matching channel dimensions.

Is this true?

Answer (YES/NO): YES